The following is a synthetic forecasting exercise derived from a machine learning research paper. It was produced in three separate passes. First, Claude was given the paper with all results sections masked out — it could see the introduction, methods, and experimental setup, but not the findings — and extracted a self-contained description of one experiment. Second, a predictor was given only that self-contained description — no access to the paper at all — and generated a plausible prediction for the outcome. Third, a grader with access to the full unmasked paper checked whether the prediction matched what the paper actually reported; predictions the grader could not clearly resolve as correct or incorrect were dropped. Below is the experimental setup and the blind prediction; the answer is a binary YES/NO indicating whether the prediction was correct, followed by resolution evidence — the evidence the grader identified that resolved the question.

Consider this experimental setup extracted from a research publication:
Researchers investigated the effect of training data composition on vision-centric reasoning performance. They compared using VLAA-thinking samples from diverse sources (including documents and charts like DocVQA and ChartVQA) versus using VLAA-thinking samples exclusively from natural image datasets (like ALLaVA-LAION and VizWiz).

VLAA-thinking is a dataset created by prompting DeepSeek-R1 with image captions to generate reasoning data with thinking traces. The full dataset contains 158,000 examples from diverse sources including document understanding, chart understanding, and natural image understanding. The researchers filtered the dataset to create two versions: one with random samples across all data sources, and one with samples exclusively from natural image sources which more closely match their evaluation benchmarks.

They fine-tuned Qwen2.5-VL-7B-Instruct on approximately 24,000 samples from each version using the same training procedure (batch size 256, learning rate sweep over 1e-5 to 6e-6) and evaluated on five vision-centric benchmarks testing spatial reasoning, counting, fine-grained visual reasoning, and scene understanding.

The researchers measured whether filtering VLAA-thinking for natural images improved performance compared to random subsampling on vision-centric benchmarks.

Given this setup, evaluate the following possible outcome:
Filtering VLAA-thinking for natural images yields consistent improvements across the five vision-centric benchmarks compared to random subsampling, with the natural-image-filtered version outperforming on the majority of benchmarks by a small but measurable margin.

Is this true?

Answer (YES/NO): NO